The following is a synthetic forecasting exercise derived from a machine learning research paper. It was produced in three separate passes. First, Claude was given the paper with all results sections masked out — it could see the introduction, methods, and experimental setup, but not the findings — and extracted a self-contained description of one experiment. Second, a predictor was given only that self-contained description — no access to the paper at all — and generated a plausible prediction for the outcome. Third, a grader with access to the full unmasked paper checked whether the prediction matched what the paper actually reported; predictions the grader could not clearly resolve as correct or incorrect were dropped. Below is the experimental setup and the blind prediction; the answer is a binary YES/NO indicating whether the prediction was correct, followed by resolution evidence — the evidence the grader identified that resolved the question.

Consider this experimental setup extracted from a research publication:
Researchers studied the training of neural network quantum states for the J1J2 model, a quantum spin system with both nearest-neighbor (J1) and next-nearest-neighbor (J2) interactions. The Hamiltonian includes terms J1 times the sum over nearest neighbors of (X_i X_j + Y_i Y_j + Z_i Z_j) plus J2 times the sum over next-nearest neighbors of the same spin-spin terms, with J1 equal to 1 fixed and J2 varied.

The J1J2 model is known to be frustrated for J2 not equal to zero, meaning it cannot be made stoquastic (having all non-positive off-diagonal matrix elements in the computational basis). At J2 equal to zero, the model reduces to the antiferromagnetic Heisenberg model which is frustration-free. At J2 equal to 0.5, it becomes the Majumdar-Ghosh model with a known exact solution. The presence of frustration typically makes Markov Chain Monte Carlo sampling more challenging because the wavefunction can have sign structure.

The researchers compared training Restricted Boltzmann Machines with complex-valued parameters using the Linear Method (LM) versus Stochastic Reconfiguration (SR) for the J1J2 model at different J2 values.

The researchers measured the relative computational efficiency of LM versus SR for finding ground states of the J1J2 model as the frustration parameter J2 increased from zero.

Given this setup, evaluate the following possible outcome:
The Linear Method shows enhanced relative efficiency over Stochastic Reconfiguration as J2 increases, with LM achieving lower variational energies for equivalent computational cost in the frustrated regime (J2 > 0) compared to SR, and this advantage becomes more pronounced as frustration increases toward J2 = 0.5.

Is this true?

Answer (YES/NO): NO